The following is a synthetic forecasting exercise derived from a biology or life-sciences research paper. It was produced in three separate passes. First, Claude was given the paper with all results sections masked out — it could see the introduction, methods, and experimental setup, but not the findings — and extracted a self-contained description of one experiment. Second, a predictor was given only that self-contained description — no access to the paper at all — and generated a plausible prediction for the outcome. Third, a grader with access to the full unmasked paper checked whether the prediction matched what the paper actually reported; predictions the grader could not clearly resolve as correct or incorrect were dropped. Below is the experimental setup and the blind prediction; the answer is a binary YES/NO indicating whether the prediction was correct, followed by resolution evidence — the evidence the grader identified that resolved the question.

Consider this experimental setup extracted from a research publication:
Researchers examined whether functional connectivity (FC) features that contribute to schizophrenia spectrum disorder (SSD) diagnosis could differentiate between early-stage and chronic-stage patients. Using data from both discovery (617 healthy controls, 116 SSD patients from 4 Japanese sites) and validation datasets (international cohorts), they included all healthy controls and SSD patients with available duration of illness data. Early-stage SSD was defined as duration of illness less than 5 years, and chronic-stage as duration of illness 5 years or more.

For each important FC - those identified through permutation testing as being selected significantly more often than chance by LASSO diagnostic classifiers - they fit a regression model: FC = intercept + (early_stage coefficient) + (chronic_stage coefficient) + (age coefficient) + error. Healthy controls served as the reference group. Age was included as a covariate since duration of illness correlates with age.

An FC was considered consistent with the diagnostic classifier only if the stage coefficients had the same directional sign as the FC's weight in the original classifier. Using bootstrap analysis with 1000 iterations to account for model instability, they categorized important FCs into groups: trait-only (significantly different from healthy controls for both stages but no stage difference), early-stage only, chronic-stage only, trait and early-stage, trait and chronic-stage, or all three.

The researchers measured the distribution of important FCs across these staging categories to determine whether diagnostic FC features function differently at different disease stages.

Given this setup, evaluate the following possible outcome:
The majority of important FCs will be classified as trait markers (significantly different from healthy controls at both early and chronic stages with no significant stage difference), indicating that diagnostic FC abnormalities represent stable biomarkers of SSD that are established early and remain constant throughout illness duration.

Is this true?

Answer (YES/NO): NO